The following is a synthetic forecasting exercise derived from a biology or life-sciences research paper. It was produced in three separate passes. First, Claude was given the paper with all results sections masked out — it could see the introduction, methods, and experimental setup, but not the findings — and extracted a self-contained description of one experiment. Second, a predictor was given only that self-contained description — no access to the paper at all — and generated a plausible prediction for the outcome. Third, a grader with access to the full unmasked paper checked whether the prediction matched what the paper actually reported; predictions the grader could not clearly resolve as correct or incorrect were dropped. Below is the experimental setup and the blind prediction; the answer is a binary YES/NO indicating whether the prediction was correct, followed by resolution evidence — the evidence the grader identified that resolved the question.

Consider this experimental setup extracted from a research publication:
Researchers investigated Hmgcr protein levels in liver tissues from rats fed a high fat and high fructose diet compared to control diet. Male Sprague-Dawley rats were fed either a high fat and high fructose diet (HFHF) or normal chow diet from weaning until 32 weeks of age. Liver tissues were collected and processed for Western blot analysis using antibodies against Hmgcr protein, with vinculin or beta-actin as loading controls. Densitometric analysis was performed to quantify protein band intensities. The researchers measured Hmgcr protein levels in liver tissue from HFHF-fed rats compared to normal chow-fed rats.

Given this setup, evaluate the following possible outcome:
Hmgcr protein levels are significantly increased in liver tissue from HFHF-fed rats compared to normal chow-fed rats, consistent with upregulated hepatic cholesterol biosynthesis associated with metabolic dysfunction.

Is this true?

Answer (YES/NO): YES